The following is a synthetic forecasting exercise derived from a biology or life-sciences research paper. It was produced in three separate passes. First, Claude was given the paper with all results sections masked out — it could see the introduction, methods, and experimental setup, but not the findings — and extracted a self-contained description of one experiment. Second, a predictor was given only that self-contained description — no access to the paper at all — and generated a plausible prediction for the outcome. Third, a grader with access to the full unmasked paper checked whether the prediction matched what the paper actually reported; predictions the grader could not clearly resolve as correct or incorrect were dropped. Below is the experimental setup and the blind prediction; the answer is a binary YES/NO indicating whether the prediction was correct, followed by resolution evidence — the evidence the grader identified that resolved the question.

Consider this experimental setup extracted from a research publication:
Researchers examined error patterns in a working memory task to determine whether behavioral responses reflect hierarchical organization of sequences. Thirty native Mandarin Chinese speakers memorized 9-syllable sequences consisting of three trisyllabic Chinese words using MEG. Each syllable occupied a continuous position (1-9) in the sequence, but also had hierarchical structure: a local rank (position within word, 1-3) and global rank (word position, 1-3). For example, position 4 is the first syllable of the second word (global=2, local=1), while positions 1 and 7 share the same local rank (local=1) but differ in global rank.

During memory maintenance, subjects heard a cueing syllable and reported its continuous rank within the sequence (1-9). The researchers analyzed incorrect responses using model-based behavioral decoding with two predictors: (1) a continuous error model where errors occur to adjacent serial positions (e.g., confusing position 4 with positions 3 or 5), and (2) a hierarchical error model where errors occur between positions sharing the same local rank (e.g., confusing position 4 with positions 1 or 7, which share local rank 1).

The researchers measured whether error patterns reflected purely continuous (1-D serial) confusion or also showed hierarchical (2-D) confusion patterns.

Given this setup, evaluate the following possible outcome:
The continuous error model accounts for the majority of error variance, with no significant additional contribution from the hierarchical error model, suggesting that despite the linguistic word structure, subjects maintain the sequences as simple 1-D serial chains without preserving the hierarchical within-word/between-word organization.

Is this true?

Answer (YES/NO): NO